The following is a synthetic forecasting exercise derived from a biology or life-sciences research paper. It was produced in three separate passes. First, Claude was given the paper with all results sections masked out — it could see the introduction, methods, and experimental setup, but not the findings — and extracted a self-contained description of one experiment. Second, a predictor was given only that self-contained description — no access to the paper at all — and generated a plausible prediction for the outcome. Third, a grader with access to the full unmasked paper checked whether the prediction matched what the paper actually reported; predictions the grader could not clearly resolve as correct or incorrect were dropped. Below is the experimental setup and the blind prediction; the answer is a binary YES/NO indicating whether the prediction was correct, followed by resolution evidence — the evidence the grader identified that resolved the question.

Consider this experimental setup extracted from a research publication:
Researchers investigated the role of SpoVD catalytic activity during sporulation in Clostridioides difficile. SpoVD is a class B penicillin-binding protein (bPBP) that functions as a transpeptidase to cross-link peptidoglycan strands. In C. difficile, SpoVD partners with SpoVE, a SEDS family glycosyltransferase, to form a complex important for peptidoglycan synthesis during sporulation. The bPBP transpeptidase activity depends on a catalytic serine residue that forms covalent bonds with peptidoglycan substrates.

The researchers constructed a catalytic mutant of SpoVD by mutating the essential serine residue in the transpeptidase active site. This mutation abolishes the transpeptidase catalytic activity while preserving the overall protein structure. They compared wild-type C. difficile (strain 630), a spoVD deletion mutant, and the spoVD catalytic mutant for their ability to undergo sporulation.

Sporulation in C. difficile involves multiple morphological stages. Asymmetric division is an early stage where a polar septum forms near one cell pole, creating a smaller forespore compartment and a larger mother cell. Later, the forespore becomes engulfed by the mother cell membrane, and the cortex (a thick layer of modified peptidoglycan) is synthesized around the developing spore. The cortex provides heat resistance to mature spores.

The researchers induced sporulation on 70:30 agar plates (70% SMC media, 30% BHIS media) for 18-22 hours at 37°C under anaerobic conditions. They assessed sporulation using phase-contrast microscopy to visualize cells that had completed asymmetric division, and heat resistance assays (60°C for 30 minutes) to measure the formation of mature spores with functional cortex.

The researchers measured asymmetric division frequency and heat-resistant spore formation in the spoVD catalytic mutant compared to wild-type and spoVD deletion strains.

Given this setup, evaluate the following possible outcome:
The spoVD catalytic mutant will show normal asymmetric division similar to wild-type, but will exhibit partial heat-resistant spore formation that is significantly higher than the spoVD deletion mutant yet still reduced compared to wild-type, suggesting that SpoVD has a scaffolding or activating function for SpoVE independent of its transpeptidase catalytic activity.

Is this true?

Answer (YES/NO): NO